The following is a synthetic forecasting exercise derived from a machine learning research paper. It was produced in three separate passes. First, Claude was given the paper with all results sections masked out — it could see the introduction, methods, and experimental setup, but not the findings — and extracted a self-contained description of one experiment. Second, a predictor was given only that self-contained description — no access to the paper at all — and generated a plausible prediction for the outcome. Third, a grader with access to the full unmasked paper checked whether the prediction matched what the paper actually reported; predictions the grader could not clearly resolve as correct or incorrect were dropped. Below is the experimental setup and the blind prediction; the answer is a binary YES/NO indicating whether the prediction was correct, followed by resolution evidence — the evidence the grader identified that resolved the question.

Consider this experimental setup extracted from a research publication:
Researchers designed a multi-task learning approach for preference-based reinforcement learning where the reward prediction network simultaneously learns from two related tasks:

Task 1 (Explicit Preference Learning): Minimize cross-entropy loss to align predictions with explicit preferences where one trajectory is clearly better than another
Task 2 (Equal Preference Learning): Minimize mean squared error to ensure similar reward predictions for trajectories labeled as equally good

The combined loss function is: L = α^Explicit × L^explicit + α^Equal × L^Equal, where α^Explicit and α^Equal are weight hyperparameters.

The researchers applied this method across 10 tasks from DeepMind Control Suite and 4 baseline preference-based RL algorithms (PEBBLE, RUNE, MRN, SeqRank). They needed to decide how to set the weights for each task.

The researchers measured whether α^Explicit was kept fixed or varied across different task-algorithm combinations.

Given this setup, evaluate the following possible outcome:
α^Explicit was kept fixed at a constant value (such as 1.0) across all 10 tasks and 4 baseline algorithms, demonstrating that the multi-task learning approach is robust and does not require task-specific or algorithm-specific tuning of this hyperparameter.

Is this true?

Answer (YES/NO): YES